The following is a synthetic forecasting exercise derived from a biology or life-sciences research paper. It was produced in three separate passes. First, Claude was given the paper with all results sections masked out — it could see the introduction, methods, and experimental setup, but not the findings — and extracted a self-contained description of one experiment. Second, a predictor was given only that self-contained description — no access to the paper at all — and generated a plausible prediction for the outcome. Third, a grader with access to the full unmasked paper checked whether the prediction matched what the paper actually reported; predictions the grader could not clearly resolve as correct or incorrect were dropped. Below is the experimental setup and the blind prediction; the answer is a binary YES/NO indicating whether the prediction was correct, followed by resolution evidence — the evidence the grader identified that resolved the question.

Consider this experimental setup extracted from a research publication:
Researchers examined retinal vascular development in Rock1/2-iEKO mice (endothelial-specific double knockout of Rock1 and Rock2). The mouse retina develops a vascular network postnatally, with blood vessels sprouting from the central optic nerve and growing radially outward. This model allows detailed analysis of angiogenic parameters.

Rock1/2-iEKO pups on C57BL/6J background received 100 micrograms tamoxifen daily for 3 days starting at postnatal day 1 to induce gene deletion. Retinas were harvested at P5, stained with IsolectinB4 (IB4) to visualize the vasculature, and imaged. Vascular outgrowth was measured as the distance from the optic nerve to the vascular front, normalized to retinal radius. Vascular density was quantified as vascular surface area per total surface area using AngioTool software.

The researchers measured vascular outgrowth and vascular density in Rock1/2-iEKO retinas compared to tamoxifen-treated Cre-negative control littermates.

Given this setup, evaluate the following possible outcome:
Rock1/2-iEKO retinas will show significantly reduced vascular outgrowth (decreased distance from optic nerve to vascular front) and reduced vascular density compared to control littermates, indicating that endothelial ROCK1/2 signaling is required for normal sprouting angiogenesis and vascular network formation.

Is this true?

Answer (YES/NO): NO